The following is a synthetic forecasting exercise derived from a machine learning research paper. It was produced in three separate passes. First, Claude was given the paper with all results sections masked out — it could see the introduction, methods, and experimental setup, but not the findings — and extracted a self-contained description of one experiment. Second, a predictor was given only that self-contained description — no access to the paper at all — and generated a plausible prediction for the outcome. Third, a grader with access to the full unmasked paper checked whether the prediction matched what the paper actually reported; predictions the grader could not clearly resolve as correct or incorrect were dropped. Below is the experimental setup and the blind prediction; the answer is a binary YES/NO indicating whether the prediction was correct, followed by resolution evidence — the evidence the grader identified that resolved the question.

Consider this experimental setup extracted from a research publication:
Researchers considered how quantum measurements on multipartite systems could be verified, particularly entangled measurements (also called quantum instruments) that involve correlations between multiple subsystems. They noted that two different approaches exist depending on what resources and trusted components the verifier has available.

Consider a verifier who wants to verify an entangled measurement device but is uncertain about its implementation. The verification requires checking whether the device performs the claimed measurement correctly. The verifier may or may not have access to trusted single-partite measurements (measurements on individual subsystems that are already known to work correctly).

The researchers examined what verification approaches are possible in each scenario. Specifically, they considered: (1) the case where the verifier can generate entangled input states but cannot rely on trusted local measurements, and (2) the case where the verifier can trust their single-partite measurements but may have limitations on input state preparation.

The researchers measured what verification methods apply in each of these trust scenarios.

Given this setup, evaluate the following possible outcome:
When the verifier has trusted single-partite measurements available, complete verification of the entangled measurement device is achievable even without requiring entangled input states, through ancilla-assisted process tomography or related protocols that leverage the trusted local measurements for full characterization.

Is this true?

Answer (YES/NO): NO